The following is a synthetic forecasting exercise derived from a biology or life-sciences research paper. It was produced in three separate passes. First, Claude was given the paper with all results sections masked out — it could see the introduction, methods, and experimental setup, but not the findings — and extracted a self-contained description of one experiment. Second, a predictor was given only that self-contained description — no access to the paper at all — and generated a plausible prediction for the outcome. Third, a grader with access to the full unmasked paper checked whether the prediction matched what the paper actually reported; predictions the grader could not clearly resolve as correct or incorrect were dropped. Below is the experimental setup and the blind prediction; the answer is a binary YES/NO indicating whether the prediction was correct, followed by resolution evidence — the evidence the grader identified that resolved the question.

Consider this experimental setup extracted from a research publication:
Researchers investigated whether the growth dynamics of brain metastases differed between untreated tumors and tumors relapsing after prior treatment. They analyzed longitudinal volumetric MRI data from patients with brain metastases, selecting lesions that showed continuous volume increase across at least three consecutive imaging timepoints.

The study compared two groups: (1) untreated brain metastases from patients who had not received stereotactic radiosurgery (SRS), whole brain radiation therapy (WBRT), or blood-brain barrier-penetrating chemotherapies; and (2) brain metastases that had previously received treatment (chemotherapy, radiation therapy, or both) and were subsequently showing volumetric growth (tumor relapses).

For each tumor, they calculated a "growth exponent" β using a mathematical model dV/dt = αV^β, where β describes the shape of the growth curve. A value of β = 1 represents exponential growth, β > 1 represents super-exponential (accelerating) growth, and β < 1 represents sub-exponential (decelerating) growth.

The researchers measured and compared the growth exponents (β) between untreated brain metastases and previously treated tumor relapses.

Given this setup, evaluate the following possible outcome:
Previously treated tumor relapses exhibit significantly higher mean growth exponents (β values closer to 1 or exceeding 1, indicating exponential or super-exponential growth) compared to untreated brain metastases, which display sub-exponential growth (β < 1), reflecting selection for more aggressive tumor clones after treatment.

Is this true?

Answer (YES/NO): NO